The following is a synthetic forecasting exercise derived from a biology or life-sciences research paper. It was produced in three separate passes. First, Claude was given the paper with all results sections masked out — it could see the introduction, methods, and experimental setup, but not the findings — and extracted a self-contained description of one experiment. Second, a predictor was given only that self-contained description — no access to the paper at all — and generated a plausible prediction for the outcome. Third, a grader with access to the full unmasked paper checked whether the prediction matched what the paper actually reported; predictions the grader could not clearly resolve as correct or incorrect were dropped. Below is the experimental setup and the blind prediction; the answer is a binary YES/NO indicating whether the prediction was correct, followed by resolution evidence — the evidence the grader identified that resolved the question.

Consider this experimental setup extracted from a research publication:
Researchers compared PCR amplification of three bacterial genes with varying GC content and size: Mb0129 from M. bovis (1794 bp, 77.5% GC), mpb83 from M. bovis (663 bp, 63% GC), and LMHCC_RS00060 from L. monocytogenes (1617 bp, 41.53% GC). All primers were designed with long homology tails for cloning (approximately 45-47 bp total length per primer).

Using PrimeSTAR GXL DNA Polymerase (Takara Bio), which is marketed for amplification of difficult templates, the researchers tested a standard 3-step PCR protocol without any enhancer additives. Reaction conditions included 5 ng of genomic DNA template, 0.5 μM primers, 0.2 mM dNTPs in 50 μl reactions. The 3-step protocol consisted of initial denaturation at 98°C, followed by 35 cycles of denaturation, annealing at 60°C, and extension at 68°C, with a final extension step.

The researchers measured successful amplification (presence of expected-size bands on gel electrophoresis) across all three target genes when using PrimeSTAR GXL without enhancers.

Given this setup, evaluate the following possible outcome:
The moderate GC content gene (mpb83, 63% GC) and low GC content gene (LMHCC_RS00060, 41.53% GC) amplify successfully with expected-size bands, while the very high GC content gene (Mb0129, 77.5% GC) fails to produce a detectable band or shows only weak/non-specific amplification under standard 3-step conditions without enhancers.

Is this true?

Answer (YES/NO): YES